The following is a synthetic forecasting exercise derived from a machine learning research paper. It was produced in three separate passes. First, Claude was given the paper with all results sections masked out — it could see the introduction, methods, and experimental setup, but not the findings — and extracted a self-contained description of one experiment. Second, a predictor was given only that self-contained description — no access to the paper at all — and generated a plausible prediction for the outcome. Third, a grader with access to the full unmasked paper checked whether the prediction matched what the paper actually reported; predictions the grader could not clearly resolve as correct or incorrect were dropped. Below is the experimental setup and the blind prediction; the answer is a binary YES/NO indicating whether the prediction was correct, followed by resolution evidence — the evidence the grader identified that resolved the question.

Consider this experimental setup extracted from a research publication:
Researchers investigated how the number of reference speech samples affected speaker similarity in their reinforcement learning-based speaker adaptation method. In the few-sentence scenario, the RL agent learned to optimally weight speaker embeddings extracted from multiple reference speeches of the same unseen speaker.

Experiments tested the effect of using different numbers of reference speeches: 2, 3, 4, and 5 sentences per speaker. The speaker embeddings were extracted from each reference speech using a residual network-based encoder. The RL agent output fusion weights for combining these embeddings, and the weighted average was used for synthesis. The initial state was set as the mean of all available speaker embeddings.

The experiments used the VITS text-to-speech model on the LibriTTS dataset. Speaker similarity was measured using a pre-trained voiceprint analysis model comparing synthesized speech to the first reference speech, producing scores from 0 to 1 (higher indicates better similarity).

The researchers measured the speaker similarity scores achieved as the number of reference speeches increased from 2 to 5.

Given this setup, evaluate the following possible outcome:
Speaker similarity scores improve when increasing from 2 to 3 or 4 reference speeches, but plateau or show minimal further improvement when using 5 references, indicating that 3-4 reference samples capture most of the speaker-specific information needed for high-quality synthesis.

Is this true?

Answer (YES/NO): NO